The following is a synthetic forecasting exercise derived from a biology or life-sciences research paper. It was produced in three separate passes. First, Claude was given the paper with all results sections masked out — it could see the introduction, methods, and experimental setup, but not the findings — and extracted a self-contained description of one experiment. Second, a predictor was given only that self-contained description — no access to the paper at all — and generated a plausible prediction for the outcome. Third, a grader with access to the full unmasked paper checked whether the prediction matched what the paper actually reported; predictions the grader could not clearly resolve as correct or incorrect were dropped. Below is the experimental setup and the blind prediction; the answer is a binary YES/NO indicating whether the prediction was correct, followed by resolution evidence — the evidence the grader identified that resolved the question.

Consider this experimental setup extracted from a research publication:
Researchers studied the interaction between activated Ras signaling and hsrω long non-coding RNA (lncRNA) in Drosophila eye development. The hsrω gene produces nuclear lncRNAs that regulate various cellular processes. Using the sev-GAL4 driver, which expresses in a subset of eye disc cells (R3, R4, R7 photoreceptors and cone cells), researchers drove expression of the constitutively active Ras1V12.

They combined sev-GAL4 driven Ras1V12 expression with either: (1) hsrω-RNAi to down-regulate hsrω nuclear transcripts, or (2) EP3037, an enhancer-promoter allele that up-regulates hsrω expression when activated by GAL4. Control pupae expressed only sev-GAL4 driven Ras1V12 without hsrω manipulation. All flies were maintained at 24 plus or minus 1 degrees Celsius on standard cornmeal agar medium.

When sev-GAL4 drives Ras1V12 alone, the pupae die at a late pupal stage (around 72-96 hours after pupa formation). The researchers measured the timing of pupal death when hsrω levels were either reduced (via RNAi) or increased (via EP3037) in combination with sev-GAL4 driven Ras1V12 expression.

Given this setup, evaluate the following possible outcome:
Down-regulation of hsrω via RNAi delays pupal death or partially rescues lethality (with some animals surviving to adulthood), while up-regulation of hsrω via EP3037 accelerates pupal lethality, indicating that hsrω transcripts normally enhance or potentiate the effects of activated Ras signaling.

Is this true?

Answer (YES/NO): NO